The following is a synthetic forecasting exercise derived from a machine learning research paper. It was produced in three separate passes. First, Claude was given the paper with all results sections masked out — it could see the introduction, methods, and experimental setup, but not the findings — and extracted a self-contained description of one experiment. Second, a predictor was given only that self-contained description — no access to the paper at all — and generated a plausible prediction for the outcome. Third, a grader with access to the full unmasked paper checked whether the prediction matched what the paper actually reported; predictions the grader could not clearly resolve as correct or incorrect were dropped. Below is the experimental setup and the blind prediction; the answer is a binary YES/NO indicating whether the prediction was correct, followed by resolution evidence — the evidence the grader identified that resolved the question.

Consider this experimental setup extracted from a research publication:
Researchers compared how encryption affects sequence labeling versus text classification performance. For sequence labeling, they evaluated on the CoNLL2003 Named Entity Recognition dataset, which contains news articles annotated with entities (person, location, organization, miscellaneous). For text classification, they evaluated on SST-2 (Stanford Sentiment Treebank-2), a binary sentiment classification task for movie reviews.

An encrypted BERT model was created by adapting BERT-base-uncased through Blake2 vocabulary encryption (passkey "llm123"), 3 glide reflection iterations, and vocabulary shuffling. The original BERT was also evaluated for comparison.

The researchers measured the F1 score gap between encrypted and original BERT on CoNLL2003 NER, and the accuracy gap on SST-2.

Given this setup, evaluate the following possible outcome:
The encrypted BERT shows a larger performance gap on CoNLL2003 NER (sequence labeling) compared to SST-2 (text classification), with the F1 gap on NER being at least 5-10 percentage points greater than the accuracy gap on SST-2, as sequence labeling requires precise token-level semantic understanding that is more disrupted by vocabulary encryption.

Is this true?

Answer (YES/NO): NO